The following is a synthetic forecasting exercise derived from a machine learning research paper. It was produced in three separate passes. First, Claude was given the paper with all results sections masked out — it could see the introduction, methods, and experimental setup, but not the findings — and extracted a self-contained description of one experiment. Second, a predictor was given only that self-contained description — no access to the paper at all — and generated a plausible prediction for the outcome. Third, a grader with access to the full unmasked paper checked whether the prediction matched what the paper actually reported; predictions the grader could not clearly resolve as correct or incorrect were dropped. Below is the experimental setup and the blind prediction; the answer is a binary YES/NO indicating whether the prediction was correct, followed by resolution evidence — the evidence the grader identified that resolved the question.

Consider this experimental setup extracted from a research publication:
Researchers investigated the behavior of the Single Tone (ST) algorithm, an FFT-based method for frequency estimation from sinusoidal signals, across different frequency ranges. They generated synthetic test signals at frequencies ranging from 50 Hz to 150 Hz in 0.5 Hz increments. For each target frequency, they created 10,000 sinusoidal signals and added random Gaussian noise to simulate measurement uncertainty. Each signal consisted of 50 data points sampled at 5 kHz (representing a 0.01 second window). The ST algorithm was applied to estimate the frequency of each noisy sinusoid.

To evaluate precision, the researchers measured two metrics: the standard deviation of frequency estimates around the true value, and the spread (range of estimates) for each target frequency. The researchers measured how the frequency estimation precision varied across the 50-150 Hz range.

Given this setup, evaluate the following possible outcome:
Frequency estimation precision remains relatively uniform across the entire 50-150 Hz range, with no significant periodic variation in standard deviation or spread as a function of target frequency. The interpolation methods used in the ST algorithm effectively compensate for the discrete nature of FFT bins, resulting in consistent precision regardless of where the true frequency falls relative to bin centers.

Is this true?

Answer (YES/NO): NO